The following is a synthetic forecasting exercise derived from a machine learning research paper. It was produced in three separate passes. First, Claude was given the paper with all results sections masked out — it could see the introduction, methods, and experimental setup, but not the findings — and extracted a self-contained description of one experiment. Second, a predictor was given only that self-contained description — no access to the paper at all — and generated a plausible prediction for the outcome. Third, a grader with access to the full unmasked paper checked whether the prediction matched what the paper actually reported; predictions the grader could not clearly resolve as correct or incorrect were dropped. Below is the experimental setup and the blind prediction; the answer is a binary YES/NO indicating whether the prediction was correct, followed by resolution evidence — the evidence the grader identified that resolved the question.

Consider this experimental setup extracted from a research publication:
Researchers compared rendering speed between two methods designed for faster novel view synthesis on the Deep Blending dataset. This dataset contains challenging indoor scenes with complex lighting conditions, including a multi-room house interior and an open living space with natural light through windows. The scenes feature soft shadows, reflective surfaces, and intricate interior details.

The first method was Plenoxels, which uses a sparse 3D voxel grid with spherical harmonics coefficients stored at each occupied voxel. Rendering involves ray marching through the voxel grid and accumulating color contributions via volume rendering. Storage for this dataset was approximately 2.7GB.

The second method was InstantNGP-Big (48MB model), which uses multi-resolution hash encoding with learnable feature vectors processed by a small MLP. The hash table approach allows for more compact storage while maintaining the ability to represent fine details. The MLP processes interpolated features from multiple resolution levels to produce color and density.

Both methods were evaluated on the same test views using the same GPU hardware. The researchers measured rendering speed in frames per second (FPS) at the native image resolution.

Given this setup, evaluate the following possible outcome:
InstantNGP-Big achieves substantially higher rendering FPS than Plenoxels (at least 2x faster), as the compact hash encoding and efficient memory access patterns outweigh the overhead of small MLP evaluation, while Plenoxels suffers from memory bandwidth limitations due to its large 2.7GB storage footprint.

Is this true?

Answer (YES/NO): NO